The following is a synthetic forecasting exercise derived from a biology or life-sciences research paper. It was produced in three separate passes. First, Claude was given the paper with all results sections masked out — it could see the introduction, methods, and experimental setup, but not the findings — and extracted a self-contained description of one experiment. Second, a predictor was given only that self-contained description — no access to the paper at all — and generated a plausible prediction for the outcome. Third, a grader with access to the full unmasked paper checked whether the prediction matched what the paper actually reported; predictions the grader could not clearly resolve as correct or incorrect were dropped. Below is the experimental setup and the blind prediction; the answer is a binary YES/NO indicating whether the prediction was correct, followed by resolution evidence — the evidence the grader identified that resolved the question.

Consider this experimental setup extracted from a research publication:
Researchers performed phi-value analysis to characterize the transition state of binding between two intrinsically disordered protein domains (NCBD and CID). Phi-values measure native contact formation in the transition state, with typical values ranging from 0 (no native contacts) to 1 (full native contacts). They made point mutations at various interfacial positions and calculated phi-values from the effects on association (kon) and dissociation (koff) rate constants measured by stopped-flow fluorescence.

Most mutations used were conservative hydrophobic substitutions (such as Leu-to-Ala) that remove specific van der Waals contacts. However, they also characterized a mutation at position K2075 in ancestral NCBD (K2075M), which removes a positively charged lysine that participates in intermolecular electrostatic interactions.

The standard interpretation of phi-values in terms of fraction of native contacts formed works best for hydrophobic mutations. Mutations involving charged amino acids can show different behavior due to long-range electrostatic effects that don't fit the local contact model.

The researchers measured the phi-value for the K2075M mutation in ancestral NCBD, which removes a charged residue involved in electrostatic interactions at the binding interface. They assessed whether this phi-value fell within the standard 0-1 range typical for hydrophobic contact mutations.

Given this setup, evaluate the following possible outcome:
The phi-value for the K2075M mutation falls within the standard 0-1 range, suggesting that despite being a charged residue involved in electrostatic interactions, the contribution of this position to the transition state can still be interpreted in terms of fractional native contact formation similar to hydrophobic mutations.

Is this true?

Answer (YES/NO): YES